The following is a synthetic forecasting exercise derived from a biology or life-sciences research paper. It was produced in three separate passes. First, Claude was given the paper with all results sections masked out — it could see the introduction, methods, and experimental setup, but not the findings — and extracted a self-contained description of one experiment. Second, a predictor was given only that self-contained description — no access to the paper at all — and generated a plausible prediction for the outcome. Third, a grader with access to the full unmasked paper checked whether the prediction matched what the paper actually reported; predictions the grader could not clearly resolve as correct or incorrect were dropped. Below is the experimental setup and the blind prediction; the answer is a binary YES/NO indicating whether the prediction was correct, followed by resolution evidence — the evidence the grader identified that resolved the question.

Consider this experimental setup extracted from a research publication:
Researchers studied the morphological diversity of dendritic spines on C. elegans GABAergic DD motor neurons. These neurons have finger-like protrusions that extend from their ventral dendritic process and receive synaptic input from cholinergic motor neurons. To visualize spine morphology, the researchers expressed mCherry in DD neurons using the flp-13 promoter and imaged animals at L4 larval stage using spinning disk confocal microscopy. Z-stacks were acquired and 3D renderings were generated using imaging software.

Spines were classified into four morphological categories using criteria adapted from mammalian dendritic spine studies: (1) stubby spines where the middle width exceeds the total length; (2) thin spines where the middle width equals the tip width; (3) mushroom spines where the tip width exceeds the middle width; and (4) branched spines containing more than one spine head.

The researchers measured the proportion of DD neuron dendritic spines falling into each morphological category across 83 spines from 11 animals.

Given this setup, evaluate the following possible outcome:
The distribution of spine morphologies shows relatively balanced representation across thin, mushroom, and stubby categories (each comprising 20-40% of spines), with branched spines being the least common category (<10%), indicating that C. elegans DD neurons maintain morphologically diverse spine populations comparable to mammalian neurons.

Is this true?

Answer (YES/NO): NO